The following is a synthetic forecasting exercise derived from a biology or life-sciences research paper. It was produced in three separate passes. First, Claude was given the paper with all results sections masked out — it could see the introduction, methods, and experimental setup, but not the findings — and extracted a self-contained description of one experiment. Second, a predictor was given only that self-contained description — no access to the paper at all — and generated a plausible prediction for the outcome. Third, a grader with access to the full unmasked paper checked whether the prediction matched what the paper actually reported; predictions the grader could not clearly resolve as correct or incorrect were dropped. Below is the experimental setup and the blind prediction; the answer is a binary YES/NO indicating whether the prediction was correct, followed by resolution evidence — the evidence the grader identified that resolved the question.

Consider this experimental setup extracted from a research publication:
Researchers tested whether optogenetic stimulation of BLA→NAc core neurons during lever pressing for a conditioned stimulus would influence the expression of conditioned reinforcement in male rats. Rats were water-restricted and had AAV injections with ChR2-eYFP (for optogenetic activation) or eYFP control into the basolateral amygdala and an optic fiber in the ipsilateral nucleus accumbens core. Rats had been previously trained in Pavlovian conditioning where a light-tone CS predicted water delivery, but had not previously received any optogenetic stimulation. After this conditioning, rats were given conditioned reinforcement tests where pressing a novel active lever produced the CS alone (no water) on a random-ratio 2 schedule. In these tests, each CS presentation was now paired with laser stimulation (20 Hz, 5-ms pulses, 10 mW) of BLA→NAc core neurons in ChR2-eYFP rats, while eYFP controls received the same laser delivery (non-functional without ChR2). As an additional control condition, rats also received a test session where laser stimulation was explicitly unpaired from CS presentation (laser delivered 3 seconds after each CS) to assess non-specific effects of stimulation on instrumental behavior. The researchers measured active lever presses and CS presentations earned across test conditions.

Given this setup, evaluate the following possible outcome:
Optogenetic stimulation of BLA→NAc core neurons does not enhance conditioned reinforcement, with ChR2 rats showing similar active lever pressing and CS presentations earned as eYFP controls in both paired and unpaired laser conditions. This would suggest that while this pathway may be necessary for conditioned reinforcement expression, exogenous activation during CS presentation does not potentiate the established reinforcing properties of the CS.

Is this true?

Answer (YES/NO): YES